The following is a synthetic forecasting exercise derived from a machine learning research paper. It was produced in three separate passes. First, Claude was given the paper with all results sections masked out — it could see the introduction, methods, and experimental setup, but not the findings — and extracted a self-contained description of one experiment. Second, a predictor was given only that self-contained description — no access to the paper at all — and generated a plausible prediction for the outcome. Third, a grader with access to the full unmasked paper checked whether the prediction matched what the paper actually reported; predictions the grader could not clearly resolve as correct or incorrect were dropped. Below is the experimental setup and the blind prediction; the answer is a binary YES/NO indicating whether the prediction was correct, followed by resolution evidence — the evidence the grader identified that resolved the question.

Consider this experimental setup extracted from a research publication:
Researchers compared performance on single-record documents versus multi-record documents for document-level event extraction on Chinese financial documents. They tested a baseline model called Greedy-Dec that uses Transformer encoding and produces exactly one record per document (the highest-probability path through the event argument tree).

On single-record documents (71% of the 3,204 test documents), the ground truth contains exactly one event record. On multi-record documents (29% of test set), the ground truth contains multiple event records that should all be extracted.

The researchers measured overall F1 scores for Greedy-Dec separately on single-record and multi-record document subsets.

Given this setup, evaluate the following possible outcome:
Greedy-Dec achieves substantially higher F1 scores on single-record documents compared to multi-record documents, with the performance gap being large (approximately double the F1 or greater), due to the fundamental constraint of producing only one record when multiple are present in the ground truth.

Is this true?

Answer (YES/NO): YES